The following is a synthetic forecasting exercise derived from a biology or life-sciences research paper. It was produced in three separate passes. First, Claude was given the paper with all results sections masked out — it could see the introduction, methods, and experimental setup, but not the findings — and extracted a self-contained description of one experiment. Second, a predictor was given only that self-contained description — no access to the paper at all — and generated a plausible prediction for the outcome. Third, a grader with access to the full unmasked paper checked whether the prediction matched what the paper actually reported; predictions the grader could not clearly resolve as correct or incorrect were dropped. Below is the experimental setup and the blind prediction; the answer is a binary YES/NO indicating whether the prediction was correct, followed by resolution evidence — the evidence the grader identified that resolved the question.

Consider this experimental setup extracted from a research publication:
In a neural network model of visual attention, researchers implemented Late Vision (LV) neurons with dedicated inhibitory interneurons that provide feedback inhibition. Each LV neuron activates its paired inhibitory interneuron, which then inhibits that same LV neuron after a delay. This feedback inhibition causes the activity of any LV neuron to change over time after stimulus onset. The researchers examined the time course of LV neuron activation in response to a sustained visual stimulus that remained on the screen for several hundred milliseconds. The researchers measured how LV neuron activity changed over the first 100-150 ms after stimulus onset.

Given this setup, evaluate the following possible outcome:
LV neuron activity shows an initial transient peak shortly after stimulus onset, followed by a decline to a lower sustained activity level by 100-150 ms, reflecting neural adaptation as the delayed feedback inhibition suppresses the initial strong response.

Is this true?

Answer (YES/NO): YES